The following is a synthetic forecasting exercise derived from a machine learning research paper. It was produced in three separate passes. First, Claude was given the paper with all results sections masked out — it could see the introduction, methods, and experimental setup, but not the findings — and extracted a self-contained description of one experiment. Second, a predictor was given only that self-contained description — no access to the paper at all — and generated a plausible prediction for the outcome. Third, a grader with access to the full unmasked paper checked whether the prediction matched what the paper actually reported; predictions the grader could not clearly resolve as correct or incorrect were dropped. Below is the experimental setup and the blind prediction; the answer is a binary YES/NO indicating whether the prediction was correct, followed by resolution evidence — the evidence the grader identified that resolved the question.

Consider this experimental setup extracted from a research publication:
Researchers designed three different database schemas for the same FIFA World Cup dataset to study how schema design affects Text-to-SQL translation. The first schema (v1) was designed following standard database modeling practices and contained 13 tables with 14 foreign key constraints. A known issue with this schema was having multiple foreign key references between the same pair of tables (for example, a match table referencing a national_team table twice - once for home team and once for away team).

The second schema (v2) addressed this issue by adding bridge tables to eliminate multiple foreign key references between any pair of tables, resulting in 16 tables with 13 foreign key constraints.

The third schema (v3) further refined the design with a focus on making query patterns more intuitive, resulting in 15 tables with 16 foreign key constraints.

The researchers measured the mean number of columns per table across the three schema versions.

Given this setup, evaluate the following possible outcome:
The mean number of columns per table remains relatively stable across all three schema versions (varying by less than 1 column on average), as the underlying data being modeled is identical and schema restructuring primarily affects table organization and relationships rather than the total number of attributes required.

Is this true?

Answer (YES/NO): NO